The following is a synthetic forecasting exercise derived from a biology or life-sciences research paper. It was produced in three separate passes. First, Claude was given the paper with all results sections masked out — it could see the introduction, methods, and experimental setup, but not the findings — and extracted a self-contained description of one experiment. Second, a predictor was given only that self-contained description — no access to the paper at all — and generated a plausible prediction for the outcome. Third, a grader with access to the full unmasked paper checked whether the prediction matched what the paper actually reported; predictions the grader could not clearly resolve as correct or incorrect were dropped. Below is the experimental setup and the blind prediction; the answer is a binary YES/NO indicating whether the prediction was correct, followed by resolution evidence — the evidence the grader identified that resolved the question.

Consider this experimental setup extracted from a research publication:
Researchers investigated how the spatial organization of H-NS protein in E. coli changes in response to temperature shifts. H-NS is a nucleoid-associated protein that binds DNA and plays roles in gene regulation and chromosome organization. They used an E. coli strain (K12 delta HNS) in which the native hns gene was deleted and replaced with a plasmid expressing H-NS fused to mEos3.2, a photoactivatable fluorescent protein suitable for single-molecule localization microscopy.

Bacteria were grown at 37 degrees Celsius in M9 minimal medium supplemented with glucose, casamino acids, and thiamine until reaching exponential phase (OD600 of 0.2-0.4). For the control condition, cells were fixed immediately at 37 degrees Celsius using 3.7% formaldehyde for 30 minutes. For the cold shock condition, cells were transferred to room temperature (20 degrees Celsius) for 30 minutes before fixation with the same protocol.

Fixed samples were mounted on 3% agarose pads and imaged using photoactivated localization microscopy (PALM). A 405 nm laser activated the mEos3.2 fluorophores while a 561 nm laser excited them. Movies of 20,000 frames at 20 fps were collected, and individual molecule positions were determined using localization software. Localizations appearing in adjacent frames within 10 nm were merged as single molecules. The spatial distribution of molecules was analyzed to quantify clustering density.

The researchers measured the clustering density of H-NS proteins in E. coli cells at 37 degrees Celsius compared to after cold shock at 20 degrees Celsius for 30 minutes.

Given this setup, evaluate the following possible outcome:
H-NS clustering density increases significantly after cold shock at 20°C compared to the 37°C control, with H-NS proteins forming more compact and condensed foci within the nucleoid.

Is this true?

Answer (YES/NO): YES